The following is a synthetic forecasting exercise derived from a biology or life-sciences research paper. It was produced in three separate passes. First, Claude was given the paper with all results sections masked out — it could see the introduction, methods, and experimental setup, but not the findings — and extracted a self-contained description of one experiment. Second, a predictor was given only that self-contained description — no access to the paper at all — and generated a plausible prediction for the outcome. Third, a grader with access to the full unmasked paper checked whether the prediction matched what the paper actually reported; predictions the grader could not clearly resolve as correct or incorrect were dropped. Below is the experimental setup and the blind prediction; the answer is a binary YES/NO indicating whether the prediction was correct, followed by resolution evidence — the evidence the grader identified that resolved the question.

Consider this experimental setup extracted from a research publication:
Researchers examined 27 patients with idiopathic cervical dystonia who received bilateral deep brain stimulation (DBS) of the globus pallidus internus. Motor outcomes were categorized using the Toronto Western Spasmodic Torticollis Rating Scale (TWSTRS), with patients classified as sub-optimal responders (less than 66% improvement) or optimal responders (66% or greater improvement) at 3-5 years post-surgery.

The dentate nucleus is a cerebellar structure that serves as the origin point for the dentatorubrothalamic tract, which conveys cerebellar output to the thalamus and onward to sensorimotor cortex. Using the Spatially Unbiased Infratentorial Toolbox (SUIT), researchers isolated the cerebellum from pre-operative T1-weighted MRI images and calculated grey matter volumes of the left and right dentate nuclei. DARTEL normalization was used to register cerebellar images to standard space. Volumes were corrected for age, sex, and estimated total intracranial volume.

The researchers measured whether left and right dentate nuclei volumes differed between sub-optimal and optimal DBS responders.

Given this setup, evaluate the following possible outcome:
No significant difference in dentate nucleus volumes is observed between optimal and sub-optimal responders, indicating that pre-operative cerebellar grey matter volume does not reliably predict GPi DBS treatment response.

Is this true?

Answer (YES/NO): NO